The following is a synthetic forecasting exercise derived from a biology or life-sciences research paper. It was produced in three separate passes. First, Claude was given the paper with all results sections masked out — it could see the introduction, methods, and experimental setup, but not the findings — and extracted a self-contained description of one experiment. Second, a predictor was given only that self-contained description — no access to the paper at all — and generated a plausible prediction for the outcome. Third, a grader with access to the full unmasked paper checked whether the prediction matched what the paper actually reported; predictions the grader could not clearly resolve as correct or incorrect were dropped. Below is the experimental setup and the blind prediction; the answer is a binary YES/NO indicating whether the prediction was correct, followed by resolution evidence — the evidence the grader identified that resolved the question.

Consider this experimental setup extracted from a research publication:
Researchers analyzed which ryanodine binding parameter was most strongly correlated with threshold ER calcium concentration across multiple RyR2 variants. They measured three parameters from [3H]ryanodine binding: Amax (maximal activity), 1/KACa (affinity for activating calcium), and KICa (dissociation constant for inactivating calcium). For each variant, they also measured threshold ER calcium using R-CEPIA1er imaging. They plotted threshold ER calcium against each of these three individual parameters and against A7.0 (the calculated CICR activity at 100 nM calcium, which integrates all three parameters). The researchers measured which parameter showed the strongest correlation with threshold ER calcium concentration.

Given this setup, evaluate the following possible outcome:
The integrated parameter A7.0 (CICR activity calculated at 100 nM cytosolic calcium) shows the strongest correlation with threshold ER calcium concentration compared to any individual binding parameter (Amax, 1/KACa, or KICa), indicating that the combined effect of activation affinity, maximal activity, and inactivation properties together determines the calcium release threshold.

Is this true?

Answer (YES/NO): YES